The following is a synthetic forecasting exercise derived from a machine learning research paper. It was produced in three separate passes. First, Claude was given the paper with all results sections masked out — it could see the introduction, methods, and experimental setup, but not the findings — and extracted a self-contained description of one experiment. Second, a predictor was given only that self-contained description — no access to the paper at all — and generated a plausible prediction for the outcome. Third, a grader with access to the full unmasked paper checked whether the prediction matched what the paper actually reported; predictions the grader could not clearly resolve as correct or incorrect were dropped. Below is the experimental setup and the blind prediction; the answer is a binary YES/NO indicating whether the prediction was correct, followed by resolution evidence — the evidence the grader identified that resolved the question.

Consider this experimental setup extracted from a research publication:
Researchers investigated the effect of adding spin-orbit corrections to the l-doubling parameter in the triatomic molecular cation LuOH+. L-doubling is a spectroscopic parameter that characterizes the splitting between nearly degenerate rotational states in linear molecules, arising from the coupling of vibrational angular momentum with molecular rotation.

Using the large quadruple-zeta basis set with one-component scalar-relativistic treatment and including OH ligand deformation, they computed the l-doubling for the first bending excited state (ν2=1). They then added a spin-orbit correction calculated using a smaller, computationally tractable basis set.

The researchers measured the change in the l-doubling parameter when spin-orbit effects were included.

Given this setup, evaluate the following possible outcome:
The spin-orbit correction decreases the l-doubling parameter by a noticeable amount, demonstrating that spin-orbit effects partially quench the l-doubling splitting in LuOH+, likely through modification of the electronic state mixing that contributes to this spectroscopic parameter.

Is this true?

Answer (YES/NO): NO